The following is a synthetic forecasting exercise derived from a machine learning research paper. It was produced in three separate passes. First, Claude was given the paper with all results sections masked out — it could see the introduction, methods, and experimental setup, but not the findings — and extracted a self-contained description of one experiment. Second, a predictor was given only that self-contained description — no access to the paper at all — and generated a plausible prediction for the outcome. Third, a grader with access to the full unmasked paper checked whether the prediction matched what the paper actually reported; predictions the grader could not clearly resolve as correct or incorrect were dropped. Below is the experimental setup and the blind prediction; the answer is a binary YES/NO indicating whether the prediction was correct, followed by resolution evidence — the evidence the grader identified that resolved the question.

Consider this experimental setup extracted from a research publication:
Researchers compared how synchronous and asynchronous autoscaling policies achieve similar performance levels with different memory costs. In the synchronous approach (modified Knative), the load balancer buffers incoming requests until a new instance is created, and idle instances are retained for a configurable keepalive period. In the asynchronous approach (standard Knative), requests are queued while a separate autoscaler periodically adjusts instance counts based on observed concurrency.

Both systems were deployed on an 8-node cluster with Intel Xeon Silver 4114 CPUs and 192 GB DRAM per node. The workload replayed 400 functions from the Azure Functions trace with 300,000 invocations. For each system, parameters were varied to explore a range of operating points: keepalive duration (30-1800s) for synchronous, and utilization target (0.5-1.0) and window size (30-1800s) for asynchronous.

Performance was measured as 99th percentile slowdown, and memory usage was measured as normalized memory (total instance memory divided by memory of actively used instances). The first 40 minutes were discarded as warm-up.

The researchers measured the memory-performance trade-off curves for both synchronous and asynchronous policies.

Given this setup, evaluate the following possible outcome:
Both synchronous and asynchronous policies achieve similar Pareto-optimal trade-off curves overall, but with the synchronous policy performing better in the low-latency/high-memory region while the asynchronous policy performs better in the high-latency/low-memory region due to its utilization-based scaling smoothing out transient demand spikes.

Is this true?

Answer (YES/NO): NO